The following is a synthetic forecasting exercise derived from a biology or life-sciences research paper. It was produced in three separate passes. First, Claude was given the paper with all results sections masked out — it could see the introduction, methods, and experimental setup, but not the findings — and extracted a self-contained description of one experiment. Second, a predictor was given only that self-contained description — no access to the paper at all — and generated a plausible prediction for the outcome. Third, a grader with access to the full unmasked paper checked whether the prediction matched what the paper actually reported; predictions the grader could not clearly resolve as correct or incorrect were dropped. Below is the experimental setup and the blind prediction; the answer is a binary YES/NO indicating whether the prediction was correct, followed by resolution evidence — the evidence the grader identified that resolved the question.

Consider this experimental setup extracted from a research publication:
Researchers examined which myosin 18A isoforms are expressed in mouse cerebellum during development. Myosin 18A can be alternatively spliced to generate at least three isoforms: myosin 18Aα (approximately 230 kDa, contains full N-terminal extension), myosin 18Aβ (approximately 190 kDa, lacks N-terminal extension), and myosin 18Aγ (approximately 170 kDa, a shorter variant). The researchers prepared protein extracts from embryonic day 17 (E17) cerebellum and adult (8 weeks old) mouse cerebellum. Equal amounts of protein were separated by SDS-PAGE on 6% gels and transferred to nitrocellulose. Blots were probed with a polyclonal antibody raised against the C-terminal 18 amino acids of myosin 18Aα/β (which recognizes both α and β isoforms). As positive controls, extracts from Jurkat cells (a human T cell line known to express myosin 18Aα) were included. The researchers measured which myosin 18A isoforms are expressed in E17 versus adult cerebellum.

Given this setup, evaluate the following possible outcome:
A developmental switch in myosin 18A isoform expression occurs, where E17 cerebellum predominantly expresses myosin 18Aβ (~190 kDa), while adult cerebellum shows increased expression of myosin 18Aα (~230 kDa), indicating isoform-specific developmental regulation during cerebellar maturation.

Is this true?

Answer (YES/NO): NO